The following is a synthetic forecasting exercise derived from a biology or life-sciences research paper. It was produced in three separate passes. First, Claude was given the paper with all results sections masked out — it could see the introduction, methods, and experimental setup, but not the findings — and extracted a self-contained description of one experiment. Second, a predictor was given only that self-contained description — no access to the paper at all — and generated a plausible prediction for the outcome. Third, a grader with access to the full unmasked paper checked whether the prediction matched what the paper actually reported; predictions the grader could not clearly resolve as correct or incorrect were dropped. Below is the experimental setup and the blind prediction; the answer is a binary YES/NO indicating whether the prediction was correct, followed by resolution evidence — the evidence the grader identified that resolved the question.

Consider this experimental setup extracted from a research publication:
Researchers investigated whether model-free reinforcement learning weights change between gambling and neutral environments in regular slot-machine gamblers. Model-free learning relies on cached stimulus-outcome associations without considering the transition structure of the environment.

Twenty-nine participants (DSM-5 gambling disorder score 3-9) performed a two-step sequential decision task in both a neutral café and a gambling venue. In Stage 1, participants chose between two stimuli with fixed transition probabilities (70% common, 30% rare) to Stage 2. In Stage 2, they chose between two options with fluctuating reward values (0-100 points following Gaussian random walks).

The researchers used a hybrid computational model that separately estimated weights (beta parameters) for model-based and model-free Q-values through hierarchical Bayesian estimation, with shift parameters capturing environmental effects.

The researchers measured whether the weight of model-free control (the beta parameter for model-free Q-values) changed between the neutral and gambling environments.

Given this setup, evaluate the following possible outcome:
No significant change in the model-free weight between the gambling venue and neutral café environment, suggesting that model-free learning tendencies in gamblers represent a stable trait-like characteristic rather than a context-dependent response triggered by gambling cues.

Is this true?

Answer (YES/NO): NO